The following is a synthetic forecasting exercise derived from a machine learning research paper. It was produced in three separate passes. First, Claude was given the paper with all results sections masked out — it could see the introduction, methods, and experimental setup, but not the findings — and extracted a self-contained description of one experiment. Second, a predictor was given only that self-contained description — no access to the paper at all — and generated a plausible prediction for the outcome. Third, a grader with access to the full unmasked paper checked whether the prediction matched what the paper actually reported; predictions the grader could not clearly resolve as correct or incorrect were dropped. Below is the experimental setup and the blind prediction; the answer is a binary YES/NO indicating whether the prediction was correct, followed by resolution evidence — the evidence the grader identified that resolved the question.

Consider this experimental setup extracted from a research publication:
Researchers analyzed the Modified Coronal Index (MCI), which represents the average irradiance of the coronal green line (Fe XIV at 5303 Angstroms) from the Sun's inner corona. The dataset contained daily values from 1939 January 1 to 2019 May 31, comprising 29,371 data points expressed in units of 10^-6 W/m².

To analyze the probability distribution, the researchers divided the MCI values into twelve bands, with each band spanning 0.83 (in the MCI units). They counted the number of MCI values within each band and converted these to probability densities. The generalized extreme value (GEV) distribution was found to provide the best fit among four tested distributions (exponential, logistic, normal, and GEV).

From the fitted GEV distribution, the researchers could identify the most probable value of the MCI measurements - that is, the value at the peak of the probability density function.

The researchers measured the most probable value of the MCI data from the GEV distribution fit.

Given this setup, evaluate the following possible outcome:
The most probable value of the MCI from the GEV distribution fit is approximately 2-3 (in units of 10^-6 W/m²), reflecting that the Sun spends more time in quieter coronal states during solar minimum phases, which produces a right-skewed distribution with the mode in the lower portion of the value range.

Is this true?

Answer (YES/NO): NO